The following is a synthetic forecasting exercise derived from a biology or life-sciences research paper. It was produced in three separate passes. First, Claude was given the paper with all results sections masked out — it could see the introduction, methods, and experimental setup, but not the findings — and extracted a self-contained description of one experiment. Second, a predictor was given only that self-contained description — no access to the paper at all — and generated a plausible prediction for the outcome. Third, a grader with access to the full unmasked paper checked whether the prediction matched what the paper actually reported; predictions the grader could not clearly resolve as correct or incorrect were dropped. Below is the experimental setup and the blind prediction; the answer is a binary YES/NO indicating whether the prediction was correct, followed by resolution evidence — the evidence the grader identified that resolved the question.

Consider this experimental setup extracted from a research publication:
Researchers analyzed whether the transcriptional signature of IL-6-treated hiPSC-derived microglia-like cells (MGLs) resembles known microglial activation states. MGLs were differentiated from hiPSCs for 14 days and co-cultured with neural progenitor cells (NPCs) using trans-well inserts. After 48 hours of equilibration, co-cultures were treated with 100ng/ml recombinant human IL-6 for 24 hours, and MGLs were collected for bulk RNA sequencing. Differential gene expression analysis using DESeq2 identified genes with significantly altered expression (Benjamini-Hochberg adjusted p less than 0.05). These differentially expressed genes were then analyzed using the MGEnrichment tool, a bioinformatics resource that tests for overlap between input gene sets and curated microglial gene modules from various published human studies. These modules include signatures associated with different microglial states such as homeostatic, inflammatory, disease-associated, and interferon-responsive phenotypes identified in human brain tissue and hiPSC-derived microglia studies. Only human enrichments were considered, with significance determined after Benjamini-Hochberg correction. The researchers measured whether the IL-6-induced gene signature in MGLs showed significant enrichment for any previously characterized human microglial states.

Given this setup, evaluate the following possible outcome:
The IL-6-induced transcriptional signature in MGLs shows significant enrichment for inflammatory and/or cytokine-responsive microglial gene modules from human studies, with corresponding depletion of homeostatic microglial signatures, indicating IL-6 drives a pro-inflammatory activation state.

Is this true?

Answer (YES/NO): NO